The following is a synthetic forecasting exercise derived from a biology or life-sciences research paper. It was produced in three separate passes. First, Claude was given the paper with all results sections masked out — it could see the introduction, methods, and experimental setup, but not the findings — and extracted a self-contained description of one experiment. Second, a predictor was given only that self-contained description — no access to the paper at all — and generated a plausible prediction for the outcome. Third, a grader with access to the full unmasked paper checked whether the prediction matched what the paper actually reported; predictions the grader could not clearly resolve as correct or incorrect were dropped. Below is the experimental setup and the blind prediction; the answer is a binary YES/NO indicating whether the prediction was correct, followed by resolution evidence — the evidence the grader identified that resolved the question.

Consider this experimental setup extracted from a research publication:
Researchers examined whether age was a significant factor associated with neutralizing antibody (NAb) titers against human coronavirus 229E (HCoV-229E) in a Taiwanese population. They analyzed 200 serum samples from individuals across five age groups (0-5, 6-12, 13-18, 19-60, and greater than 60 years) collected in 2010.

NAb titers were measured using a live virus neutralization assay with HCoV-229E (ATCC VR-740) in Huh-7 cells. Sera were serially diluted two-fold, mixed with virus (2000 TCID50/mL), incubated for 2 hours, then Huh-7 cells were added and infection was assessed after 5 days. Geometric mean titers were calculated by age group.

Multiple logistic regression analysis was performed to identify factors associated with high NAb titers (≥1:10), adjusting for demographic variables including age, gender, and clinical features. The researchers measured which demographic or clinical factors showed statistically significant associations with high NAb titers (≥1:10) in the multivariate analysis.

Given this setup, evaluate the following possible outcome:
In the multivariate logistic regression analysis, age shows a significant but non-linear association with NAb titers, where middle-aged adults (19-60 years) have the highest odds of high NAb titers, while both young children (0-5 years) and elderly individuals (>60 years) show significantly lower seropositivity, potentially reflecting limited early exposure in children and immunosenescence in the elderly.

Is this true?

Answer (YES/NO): NO